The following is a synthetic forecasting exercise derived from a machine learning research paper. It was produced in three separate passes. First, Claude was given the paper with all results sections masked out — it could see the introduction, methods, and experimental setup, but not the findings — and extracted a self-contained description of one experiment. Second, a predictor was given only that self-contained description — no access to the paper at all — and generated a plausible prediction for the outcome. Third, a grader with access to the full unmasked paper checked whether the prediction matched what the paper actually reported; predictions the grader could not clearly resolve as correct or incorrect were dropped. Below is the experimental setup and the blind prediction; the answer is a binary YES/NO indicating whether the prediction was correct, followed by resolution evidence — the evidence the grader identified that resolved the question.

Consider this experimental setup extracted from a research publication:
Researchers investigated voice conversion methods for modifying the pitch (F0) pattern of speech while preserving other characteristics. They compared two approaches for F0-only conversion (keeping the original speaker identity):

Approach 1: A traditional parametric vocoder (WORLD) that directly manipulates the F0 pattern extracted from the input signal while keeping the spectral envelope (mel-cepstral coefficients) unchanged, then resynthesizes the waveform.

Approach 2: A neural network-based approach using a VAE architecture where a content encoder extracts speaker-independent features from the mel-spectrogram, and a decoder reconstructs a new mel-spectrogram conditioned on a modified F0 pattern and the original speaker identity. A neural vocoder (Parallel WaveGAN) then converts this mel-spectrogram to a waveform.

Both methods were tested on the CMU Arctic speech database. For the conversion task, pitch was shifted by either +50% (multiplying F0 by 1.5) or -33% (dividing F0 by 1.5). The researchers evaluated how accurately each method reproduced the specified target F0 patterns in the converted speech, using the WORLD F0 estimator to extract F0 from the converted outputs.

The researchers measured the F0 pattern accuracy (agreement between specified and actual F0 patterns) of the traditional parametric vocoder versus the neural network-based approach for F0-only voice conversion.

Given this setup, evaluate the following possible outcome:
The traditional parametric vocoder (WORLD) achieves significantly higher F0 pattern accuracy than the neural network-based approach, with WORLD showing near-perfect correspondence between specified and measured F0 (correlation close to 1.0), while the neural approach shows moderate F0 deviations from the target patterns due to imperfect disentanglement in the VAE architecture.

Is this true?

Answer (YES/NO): NO